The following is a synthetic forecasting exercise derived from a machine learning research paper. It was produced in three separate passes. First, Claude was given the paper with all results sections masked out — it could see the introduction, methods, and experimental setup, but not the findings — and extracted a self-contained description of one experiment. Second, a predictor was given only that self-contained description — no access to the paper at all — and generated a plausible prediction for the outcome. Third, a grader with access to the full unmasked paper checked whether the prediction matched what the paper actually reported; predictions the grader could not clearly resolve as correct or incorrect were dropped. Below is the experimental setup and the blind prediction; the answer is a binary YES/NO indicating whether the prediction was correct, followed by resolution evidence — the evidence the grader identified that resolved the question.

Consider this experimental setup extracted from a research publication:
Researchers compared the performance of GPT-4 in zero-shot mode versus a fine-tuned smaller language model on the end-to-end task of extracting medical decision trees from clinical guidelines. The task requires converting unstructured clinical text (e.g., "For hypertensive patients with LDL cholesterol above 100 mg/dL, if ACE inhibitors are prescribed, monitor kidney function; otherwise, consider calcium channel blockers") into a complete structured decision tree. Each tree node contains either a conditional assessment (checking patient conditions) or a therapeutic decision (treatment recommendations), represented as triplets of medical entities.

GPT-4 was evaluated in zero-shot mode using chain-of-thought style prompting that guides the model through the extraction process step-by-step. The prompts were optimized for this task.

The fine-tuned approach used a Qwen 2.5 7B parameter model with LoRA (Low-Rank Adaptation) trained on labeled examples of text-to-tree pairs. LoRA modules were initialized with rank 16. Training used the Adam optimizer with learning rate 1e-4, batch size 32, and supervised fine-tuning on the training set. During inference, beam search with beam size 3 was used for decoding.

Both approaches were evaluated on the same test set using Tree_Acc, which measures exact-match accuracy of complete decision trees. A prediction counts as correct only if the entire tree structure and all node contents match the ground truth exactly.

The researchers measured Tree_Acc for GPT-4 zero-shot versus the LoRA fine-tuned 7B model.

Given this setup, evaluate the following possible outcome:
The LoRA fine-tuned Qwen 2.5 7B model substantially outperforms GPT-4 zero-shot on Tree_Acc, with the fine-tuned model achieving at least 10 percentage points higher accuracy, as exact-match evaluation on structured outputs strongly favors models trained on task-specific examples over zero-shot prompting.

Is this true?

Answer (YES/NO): NO